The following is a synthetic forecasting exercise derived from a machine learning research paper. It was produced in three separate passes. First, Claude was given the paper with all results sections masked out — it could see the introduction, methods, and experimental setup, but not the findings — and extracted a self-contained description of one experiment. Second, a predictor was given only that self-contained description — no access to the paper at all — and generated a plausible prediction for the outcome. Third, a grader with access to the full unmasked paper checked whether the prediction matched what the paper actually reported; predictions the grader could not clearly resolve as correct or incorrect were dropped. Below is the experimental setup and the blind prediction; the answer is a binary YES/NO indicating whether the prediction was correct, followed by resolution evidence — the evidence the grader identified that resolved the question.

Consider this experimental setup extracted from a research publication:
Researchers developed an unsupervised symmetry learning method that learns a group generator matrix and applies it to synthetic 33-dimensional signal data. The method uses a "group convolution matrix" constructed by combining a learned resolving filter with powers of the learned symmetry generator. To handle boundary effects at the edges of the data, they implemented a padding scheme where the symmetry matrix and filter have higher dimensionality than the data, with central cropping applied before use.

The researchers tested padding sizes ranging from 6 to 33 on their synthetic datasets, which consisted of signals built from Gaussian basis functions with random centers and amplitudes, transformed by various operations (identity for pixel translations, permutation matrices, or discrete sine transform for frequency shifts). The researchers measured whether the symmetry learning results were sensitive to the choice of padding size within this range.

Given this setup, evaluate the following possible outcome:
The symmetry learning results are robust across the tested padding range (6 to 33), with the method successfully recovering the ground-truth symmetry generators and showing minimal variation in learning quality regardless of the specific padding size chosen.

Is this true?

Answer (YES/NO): YES